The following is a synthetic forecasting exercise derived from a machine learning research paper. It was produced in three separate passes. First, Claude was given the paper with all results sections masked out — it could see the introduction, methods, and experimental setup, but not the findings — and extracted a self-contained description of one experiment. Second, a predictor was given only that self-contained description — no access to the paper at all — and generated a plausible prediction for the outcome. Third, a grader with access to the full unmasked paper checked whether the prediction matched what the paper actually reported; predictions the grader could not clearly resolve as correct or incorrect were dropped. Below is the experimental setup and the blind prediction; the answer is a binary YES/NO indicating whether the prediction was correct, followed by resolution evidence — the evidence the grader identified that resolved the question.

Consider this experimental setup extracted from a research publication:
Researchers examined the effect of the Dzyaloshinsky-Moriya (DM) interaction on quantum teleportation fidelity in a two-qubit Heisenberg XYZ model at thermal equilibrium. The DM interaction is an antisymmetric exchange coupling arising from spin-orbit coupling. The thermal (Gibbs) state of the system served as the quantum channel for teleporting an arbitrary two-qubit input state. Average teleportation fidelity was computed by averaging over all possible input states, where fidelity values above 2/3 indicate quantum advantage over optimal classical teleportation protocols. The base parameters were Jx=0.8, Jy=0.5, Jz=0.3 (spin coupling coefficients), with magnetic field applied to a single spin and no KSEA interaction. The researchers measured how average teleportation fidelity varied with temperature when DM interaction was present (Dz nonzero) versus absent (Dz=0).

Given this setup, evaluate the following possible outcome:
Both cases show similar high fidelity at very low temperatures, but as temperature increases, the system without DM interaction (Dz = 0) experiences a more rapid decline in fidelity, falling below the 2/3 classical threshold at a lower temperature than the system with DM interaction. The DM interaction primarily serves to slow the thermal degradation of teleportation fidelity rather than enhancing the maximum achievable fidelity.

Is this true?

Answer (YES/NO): NO